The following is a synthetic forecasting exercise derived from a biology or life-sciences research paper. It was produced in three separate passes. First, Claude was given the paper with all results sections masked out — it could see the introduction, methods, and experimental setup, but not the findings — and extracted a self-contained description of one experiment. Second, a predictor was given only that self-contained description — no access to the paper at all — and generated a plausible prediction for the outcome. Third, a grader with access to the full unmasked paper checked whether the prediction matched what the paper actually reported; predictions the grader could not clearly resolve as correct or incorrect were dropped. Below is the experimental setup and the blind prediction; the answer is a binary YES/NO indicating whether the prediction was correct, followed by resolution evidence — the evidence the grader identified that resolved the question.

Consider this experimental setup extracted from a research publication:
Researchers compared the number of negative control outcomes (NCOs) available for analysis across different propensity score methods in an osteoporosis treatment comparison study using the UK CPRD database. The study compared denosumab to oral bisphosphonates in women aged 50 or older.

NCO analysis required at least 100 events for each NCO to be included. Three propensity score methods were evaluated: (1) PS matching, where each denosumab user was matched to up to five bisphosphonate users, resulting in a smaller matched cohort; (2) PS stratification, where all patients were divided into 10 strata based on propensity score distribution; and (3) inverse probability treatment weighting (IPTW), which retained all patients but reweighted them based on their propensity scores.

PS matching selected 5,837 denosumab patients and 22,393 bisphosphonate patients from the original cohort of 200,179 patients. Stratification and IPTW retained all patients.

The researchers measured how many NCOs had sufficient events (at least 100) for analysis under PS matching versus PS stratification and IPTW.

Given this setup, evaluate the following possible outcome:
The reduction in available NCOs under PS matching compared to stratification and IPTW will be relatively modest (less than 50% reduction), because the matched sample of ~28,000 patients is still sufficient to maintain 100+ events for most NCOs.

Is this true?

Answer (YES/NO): NO